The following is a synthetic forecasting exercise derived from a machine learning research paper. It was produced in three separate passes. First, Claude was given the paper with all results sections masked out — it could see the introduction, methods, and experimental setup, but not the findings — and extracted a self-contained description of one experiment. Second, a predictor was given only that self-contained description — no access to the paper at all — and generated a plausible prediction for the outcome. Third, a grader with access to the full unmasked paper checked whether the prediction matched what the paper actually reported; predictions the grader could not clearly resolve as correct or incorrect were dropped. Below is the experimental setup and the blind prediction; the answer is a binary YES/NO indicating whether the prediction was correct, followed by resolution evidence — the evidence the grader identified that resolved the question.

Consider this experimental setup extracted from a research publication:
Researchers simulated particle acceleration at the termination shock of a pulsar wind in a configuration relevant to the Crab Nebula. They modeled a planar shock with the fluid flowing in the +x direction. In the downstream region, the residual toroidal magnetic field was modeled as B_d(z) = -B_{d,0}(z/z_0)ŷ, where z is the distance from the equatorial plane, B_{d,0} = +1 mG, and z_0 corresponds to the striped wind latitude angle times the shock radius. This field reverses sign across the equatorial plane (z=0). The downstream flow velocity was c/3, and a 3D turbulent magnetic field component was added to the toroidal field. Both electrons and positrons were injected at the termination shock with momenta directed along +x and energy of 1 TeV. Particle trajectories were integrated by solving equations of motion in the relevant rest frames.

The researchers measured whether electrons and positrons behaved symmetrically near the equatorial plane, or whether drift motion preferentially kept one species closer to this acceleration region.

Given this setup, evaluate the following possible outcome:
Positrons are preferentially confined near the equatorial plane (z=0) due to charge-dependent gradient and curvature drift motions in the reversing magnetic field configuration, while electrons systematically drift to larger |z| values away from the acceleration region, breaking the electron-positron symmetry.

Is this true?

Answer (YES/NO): NO